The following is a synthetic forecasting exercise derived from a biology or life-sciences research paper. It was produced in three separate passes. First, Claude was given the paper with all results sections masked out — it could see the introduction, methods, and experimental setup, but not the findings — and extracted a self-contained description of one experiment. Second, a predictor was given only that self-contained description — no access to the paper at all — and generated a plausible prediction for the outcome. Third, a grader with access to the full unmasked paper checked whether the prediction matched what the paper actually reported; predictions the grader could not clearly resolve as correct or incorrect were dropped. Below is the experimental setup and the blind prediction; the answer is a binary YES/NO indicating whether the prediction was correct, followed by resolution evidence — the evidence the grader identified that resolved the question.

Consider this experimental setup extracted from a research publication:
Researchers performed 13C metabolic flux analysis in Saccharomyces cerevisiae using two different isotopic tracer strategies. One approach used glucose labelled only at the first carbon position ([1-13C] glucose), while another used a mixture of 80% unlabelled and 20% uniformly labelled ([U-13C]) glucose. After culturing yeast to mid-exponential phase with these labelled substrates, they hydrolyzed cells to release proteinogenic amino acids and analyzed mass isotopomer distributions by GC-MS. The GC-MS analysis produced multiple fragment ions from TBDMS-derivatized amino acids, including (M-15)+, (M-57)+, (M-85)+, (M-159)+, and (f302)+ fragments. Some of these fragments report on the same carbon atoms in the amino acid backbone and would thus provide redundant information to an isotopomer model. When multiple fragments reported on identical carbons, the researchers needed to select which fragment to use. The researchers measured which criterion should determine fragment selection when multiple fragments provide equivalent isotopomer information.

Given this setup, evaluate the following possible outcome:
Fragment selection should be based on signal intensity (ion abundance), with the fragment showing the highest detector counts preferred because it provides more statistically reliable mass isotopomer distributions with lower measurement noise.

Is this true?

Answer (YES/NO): YES